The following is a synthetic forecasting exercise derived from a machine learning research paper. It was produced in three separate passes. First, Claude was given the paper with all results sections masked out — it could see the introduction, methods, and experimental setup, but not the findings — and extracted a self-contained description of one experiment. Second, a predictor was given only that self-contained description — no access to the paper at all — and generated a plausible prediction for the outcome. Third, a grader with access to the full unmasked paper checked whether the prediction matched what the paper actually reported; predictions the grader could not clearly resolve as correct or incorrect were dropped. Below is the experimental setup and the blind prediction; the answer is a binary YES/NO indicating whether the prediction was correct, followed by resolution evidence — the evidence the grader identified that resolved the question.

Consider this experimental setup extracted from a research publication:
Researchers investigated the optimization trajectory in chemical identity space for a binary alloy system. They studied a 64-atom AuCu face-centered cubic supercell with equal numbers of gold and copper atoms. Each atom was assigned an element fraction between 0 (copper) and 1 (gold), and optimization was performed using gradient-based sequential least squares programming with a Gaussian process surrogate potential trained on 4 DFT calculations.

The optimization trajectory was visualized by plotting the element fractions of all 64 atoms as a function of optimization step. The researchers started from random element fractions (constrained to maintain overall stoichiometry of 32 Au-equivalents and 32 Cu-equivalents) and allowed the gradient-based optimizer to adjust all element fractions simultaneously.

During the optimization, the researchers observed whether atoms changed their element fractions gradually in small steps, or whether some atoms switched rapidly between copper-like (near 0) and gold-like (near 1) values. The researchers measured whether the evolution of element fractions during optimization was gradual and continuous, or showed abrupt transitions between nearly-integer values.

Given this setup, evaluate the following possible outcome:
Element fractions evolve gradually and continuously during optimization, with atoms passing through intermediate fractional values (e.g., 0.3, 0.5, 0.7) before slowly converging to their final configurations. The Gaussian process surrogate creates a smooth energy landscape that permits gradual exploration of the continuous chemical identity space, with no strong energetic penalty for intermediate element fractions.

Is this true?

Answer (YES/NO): YES